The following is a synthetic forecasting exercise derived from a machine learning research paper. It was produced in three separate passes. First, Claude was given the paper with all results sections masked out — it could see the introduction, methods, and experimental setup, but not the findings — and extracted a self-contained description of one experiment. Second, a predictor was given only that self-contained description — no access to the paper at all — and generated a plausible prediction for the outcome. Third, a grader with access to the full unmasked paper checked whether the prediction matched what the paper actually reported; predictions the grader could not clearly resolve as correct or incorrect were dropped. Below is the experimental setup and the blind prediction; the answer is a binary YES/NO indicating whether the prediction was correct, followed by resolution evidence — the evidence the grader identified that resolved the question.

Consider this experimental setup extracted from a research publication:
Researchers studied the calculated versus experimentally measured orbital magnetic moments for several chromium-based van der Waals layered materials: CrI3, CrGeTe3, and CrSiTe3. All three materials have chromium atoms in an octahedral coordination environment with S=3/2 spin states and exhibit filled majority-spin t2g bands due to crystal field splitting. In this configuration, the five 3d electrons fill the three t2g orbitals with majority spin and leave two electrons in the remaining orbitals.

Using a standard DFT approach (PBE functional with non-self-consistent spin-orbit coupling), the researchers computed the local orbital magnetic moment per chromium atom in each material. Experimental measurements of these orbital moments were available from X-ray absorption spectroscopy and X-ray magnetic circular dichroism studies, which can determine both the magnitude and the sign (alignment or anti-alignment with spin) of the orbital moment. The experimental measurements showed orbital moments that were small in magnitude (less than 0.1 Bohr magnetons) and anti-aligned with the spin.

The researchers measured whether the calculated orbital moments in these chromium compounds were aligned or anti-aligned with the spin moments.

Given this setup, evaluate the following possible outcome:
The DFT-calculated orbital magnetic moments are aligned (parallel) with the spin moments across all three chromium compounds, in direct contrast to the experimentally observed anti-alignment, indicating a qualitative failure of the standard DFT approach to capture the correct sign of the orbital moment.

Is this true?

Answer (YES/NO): YES